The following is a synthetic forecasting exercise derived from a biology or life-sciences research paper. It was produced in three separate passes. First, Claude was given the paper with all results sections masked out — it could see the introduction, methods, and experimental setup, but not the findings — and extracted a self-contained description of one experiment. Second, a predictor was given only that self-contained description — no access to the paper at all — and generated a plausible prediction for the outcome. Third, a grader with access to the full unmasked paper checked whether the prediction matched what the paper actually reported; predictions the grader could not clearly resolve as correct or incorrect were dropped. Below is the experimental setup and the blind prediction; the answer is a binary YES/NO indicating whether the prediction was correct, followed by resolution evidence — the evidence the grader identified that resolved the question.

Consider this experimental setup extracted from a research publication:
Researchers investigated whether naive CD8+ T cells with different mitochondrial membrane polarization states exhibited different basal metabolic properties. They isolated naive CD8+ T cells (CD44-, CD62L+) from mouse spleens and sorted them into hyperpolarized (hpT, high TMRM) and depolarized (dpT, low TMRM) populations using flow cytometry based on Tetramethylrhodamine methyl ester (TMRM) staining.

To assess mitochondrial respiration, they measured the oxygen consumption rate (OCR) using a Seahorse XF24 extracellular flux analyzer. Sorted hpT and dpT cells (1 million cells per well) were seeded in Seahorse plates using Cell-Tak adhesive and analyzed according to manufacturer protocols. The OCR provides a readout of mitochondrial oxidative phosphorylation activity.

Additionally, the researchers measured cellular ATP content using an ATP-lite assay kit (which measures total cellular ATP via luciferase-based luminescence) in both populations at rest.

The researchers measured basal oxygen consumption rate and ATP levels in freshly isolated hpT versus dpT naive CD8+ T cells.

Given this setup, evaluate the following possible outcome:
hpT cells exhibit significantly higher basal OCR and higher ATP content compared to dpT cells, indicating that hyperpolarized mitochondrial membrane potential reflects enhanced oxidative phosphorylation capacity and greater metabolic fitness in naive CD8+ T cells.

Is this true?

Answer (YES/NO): NO